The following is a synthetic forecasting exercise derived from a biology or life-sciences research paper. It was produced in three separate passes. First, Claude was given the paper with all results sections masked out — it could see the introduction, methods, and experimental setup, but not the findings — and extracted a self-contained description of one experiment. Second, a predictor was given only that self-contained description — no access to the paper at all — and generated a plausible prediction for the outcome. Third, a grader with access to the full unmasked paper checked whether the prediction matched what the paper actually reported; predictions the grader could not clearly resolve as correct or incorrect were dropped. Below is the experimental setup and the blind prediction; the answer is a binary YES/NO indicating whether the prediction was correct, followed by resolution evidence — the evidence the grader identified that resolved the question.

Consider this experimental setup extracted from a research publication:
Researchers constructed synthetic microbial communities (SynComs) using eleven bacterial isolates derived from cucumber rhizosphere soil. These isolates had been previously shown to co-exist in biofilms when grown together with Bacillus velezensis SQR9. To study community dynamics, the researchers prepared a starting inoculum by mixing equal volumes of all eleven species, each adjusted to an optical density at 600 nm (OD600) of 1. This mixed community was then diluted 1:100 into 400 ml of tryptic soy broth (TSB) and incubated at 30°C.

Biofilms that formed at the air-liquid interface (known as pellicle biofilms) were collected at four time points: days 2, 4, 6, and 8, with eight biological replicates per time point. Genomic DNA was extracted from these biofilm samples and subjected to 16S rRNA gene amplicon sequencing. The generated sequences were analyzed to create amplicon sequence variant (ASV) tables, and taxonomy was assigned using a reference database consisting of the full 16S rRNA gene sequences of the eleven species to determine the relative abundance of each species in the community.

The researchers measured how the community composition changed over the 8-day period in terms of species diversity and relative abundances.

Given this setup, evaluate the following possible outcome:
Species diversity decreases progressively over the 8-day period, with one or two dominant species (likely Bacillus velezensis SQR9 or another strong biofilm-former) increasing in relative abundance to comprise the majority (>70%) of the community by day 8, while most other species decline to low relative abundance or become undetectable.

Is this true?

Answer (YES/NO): NO